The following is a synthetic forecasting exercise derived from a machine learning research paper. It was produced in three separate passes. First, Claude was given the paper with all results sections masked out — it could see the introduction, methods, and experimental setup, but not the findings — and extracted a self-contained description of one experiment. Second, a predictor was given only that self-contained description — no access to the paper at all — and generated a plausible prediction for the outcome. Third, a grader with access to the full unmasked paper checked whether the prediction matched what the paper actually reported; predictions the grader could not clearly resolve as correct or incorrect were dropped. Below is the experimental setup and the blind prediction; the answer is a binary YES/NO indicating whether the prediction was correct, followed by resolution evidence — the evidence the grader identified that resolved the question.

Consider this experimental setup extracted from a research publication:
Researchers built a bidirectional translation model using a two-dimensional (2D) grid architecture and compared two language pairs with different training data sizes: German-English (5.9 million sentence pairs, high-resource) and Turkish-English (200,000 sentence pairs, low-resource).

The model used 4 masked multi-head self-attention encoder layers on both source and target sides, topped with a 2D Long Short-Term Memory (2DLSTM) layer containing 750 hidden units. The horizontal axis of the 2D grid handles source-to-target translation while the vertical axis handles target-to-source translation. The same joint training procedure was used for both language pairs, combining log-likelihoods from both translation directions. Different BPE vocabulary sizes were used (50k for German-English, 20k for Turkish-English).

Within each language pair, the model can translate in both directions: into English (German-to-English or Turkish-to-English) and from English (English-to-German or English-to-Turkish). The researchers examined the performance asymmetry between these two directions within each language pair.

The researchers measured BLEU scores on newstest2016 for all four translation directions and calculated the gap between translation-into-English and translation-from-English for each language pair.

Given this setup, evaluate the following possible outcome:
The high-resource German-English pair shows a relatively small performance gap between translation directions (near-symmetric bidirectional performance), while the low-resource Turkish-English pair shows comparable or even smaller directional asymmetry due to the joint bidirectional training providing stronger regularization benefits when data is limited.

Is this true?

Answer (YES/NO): NO